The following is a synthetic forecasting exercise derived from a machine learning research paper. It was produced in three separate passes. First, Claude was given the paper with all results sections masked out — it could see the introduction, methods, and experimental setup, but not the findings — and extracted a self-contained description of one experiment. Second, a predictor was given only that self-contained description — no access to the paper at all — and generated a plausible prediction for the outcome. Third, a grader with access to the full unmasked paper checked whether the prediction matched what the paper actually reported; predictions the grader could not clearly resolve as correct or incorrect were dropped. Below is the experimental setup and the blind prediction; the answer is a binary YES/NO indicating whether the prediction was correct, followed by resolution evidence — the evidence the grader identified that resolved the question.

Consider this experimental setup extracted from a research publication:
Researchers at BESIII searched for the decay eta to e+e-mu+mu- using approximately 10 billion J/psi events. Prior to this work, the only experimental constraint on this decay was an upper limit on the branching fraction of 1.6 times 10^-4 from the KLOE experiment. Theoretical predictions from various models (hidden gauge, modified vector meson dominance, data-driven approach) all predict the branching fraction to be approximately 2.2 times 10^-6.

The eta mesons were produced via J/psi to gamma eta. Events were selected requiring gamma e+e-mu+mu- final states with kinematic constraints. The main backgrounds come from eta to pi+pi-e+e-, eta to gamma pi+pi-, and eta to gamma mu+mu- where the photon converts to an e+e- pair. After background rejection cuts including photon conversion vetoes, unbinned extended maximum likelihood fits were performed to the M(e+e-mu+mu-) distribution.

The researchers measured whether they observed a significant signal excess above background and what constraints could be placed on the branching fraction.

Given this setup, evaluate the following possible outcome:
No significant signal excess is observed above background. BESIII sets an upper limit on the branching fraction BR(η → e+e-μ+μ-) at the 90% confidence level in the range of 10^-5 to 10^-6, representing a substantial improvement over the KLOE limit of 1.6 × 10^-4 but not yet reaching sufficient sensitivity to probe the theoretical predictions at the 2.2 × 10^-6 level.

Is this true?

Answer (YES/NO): YES